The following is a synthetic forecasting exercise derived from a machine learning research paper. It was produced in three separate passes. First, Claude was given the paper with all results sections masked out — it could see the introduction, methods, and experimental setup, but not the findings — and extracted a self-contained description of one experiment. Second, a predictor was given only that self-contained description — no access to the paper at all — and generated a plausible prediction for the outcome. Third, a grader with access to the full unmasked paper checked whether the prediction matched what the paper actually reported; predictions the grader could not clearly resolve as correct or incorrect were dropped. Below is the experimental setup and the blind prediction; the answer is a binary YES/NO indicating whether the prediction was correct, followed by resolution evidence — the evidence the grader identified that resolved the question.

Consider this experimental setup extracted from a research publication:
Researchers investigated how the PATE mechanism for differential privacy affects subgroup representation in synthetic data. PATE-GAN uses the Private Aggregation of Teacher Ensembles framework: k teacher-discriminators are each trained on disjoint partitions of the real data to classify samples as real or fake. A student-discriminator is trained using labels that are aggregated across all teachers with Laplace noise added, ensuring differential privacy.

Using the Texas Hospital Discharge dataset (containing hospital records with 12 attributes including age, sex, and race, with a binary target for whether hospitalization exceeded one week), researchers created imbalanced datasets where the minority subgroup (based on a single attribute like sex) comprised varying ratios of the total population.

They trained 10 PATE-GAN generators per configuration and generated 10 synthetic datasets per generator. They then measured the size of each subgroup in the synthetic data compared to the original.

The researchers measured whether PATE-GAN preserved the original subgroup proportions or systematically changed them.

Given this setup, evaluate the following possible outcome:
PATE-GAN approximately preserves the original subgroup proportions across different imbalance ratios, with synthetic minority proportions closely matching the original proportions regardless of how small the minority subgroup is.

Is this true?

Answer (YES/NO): NO